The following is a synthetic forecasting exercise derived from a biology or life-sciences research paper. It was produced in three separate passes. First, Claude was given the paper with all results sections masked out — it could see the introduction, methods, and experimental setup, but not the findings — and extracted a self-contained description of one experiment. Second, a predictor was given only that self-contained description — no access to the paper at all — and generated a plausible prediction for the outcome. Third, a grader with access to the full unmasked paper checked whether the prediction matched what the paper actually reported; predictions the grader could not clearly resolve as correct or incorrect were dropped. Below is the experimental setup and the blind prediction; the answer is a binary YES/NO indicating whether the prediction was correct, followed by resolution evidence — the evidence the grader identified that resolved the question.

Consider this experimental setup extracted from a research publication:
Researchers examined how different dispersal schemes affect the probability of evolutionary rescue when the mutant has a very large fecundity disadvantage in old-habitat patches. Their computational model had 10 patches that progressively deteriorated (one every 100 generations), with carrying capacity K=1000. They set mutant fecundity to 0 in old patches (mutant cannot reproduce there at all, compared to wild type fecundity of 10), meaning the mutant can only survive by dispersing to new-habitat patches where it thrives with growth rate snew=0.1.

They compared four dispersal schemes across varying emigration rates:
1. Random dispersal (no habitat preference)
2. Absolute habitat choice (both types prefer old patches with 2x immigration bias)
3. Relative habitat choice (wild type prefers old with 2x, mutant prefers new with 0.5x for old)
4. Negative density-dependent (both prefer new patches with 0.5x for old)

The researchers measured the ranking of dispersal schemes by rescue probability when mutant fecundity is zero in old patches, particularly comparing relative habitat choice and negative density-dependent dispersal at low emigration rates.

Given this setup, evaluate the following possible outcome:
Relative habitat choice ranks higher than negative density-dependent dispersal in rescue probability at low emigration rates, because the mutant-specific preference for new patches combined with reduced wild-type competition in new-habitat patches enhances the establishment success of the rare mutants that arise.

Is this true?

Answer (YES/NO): NO